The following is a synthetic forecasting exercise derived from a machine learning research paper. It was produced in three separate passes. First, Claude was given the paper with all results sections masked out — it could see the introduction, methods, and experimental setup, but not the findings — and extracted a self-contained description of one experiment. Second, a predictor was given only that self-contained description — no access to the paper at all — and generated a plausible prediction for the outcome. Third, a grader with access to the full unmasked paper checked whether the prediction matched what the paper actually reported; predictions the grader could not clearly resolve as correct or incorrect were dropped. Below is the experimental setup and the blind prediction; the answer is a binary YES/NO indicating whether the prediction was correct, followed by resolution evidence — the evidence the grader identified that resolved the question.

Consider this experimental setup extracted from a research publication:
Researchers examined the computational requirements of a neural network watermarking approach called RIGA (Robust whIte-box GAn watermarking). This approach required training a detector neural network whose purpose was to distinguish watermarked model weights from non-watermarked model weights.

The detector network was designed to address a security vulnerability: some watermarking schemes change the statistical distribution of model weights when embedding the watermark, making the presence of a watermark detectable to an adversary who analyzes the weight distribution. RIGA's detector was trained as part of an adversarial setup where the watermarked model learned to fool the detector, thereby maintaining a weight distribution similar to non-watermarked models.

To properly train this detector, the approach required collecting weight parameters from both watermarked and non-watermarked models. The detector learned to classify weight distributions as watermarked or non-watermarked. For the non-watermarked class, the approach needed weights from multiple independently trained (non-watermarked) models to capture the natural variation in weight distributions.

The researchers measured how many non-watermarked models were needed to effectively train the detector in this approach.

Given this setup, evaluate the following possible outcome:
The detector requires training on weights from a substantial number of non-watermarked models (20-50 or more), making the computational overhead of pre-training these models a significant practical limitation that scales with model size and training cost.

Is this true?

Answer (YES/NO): YES